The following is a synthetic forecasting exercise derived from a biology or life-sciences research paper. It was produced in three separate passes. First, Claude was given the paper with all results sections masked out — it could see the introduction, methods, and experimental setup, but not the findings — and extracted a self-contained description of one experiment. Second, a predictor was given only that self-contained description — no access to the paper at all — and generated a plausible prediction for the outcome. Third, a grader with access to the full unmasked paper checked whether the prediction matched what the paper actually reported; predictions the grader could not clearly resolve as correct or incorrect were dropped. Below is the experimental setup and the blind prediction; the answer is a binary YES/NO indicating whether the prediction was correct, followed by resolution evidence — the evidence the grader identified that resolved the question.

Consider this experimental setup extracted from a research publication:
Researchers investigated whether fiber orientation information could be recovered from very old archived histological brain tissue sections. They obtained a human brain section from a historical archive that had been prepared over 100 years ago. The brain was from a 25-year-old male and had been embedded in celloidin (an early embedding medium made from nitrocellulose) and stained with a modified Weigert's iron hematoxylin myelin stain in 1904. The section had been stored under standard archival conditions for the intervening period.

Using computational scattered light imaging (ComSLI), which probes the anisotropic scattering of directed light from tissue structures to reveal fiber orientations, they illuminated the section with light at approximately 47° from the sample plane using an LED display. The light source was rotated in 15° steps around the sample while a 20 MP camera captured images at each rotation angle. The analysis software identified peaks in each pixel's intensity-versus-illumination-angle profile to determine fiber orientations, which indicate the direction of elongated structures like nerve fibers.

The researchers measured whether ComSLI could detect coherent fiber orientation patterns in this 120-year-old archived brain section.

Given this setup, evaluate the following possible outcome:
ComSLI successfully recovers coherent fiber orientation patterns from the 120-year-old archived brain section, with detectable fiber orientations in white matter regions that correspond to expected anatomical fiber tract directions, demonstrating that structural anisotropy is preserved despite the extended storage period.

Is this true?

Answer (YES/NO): YES